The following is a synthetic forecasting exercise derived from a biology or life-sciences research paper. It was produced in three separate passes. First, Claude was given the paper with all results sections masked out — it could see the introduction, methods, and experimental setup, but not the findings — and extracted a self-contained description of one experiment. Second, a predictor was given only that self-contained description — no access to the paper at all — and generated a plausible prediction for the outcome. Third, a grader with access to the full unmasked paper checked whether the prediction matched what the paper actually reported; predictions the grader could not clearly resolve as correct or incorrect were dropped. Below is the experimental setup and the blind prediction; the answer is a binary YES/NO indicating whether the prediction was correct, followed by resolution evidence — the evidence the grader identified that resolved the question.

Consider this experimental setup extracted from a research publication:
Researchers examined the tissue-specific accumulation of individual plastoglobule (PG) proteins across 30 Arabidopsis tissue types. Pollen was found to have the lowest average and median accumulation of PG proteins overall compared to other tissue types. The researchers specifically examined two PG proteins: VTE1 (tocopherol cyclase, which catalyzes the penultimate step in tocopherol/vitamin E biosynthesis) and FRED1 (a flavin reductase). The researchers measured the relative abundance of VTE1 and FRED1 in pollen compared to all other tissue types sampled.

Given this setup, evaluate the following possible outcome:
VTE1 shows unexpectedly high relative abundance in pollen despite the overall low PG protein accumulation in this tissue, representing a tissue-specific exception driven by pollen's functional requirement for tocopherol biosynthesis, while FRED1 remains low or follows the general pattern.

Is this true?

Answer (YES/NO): NO